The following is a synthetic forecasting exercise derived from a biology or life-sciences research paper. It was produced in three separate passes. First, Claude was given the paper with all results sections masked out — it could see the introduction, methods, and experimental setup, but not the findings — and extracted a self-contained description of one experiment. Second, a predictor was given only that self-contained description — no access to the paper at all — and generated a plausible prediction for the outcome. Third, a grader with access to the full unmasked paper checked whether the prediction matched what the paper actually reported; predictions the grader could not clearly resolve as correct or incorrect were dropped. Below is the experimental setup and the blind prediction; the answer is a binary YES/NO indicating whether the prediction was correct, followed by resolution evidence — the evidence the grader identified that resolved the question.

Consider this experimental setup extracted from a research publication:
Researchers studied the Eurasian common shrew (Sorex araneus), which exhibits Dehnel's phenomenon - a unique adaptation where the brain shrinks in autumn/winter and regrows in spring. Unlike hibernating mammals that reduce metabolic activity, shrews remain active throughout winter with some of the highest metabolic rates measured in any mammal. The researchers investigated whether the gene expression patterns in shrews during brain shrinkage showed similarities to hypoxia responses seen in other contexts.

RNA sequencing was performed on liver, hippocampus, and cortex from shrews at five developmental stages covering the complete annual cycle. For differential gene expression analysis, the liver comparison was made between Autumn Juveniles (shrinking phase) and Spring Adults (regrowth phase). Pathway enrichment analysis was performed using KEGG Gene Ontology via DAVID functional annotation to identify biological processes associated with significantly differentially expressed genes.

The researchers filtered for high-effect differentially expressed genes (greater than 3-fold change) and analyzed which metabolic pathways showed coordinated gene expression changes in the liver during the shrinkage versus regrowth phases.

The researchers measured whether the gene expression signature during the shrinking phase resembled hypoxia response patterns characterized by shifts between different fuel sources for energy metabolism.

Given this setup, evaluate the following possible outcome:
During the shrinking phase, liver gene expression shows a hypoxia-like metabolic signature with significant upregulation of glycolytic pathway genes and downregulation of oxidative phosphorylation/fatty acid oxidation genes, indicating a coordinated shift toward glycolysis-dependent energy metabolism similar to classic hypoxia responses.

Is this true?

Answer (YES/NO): NO